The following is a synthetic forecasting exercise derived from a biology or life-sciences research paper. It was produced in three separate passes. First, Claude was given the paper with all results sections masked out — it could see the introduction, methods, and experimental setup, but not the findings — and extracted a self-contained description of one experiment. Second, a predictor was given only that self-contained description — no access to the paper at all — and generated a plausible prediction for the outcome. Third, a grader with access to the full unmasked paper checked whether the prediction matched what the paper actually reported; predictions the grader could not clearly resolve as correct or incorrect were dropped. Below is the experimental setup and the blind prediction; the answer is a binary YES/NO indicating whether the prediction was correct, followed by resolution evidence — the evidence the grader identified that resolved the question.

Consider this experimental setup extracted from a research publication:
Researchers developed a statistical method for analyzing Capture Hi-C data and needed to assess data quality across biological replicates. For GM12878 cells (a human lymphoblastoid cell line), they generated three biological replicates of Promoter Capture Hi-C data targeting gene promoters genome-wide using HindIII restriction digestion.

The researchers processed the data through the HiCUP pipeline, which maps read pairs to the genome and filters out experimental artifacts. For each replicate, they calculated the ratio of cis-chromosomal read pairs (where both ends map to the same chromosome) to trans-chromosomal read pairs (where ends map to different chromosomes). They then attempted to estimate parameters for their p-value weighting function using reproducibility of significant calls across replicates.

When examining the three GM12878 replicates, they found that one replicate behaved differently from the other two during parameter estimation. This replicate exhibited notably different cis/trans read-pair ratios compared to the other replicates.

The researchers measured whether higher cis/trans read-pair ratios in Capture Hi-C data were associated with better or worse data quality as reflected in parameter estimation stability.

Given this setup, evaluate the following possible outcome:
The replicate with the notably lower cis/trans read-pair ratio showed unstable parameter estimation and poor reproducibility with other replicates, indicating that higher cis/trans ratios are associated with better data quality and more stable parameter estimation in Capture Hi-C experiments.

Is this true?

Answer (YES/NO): NO